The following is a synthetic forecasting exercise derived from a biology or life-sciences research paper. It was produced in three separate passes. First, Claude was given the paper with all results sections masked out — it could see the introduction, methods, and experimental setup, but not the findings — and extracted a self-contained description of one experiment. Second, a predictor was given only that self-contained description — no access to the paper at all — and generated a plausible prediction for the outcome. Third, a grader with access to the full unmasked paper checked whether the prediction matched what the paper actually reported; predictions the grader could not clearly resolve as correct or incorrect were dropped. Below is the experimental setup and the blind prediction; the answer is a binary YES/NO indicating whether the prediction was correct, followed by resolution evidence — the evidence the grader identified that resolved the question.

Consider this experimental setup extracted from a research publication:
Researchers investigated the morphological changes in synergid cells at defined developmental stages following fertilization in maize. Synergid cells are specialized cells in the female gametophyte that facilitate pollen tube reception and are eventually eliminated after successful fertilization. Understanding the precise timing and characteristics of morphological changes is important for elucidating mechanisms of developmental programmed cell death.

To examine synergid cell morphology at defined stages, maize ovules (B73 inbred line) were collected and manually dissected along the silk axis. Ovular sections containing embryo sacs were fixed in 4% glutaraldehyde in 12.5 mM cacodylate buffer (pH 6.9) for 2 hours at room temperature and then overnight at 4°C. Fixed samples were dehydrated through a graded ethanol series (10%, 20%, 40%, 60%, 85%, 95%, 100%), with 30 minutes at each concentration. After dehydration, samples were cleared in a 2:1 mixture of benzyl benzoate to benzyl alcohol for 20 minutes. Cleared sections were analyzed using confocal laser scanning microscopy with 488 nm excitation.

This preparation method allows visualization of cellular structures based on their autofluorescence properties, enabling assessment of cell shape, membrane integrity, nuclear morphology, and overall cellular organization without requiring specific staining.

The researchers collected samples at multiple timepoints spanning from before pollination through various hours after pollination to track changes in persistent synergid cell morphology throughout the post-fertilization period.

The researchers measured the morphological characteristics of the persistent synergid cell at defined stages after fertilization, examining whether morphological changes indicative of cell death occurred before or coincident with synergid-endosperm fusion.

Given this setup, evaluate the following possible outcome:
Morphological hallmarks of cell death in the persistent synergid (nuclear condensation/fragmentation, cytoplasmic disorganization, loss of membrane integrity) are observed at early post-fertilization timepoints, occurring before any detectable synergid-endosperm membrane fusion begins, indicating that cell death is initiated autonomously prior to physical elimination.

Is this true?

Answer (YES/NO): NO